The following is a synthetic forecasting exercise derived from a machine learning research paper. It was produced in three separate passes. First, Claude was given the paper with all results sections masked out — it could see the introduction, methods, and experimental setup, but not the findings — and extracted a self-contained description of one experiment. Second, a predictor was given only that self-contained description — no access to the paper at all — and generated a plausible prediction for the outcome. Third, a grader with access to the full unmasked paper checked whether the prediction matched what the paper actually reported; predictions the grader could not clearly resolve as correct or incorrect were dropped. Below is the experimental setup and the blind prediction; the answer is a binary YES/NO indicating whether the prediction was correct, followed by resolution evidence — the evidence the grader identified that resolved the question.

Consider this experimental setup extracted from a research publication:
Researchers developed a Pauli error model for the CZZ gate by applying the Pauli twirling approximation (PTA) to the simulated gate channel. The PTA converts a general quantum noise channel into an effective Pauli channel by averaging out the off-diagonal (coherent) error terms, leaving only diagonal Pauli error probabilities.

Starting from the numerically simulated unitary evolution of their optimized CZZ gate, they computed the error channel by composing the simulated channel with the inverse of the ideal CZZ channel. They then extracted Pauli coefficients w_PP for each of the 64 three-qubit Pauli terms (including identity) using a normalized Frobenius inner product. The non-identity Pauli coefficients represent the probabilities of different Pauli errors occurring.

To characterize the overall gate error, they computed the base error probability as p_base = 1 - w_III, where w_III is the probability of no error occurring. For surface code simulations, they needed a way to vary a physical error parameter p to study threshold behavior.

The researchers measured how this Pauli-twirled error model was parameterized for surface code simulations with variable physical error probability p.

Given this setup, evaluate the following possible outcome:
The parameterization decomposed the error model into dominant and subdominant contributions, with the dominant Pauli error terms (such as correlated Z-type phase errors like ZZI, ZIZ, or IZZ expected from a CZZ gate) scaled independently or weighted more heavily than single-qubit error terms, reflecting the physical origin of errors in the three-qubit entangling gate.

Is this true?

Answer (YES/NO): NO